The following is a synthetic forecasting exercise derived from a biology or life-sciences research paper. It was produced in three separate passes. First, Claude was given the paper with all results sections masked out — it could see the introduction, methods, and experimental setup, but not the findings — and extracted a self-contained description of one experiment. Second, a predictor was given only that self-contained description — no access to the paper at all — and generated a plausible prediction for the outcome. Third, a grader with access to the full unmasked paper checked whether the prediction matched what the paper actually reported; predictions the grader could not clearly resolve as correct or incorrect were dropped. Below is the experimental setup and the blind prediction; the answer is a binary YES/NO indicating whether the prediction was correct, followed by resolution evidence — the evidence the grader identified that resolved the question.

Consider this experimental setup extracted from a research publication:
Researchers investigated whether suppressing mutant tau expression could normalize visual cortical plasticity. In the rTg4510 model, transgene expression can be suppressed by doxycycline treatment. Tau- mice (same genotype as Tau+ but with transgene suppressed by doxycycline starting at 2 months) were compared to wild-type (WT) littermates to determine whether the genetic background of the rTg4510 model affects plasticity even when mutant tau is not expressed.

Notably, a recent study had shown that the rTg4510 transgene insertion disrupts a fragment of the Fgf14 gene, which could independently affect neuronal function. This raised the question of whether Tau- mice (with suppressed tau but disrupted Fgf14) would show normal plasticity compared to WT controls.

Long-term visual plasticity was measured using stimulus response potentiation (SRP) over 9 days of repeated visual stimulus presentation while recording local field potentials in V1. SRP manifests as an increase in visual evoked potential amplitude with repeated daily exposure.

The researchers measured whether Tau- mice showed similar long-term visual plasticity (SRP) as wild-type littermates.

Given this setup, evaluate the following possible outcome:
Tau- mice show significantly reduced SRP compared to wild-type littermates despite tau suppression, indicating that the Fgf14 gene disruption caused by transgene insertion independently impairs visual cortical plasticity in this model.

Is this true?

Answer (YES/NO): NO